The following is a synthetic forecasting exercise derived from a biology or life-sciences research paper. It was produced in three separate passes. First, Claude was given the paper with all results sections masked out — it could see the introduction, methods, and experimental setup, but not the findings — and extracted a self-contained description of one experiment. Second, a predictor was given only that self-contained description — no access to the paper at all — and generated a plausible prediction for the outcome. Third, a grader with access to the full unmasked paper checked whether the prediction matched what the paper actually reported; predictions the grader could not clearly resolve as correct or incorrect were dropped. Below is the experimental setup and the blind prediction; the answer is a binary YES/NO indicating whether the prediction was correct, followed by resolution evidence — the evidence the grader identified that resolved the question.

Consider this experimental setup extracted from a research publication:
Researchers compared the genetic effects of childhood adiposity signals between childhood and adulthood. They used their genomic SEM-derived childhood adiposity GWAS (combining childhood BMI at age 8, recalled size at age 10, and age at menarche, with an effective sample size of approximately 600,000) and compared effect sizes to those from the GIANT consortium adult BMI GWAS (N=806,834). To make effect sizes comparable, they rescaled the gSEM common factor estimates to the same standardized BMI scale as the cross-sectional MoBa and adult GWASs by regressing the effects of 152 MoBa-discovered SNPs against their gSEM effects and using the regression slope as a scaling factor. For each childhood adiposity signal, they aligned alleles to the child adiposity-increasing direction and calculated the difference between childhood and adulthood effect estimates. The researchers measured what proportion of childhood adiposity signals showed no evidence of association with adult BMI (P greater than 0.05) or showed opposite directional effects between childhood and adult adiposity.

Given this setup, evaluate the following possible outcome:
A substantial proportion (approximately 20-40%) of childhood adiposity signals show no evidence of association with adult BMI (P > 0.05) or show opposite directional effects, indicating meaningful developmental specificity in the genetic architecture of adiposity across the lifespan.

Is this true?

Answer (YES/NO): YES